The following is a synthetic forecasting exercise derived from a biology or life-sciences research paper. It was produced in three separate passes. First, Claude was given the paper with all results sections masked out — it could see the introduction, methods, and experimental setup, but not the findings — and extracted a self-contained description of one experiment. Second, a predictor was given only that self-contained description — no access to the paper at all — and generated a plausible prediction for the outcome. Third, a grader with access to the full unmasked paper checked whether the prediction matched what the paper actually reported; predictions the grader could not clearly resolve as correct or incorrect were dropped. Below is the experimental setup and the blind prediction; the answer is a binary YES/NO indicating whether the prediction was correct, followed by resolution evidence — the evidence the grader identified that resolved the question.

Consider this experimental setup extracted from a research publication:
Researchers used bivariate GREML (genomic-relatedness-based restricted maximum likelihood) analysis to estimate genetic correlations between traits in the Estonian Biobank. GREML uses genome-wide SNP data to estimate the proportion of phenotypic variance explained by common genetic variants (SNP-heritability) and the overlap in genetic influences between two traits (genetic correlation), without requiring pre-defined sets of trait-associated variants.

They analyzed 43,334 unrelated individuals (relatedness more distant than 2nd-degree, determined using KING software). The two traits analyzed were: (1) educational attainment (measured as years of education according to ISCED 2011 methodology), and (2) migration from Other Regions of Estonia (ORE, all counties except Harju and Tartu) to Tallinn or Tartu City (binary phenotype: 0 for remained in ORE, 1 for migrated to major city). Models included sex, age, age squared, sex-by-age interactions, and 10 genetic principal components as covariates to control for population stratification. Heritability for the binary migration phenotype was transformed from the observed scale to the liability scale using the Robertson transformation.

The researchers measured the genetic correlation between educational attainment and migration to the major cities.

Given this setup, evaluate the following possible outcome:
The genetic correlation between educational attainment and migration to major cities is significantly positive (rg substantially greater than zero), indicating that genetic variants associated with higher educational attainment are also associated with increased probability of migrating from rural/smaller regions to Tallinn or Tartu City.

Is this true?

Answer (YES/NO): YES